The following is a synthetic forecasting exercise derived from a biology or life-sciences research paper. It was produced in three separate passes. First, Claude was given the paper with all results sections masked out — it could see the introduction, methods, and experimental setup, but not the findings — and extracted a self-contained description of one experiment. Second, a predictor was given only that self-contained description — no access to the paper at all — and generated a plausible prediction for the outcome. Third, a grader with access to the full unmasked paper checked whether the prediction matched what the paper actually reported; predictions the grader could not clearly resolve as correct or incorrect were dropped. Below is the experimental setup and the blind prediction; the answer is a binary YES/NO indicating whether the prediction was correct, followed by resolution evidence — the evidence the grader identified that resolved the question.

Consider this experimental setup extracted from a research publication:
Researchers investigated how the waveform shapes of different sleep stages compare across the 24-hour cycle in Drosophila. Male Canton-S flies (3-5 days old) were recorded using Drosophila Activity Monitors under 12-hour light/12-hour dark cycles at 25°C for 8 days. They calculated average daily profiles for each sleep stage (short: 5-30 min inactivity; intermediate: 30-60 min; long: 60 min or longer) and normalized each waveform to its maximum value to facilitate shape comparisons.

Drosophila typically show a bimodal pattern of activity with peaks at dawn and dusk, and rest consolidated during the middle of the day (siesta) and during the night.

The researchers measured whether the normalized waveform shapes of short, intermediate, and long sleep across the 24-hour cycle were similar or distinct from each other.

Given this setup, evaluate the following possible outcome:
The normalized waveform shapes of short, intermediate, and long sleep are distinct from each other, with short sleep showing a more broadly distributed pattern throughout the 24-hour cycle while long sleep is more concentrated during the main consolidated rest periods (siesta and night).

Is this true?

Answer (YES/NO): NO